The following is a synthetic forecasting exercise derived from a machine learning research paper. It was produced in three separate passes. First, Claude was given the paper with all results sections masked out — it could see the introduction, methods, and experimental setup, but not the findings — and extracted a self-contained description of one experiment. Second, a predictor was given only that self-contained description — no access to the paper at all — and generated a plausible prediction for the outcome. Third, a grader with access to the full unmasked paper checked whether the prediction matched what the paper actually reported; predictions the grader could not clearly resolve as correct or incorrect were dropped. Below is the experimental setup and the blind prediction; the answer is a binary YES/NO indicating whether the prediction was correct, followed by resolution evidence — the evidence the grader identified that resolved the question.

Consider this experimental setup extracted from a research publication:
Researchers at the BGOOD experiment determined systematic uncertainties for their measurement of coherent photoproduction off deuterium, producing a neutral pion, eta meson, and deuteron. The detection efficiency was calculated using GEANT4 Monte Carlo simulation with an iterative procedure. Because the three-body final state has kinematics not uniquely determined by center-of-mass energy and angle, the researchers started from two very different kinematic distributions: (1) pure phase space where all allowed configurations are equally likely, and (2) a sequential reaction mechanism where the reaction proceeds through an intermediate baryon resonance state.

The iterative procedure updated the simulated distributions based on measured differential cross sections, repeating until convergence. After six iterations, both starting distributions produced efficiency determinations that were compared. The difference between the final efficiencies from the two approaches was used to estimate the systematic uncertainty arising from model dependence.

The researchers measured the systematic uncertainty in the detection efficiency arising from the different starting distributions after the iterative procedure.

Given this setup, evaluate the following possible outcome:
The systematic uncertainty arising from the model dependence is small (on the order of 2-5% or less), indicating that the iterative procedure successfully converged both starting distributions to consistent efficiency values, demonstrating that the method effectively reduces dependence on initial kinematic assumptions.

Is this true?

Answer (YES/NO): YES